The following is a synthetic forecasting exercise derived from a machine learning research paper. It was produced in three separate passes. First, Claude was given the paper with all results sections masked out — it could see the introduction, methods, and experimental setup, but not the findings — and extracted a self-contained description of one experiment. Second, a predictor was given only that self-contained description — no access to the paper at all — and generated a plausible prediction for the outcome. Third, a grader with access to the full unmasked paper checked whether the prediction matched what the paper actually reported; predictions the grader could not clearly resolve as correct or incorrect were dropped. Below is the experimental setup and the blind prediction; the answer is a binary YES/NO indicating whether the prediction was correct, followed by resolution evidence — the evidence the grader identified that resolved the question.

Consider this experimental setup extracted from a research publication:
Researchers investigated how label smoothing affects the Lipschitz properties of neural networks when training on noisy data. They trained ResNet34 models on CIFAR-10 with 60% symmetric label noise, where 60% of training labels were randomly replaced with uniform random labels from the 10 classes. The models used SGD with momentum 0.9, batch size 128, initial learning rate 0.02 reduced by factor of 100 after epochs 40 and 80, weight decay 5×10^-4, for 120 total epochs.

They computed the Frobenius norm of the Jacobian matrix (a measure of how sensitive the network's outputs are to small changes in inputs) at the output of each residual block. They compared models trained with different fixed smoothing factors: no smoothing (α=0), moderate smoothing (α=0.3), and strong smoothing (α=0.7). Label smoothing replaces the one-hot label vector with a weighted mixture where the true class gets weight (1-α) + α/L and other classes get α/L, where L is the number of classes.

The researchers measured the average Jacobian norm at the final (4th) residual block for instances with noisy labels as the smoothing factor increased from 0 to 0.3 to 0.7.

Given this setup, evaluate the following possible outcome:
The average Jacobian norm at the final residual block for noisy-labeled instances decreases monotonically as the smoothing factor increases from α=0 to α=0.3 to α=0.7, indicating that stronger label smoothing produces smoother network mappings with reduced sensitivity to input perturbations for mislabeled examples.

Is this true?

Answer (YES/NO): YES